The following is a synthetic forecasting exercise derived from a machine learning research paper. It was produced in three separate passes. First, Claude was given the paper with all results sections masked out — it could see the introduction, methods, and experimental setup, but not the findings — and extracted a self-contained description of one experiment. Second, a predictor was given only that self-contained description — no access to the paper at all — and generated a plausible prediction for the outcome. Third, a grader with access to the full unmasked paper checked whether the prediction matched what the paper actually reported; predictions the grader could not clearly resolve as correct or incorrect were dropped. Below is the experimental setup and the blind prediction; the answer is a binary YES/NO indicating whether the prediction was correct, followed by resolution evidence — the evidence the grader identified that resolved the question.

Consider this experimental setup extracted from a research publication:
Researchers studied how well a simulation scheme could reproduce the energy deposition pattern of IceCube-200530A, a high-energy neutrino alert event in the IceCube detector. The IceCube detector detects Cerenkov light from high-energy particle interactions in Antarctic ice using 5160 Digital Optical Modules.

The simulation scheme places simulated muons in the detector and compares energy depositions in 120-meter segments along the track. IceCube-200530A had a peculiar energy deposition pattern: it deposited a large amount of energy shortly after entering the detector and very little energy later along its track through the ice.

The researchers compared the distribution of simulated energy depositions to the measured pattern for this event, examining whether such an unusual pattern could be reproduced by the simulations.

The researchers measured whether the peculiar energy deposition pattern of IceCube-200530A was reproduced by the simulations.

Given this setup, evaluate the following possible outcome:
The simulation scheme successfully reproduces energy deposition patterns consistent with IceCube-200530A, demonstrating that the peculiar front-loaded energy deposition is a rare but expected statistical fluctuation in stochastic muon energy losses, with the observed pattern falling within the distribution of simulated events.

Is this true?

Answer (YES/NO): YES